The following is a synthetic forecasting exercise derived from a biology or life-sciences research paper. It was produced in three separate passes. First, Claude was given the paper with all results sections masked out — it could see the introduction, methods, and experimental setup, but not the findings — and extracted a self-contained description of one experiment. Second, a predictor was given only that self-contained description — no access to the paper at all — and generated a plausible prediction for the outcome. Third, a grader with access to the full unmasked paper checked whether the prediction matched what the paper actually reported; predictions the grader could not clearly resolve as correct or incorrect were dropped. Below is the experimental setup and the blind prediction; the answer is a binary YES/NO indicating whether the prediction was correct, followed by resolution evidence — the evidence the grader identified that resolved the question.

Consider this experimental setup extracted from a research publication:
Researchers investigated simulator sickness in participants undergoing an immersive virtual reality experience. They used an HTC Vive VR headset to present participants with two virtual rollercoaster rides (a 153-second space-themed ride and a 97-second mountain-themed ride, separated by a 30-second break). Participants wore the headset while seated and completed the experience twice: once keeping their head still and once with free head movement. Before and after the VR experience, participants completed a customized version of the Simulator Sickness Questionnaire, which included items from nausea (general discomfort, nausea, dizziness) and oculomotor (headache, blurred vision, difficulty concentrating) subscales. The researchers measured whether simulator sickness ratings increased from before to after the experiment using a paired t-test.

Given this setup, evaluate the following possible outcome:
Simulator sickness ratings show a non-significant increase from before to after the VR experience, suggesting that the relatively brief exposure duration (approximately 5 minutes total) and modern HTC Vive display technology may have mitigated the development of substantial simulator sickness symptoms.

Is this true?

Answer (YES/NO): NO